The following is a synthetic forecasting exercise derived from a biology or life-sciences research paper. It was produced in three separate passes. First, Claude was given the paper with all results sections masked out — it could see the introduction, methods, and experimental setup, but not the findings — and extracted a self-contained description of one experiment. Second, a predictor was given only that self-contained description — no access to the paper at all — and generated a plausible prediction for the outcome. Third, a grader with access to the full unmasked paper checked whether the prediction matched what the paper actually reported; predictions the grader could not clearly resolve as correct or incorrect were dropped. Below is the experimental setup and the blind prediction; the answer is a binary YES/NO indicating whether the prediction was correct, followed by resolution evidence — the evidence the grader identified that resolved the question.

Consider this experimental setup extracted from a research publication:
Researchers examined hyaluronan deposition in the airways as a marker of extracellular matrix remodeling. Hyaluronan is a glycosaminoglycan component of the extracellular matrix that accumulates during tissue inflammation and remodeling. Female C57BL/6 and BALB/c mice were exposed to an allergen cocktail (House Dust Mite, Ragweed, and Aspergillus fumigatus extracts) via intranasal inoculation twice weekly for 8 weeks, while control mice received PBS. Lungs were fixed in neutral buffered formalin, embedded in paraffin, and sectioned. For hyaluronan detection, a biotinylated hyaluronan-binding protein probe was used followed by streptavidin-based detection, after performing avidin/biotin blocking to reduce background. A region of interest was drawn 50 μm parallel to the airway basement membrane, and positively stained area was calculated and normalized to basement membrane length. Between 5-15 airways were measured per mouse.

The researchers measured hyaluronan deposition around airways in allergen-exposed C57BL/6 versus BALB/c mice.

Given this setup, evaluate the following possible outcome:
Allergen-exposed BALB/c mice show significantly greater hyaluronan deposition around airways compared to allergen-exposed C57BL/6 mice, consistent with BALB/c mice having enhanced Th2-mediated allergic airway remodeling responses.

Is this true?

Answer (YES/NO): NO